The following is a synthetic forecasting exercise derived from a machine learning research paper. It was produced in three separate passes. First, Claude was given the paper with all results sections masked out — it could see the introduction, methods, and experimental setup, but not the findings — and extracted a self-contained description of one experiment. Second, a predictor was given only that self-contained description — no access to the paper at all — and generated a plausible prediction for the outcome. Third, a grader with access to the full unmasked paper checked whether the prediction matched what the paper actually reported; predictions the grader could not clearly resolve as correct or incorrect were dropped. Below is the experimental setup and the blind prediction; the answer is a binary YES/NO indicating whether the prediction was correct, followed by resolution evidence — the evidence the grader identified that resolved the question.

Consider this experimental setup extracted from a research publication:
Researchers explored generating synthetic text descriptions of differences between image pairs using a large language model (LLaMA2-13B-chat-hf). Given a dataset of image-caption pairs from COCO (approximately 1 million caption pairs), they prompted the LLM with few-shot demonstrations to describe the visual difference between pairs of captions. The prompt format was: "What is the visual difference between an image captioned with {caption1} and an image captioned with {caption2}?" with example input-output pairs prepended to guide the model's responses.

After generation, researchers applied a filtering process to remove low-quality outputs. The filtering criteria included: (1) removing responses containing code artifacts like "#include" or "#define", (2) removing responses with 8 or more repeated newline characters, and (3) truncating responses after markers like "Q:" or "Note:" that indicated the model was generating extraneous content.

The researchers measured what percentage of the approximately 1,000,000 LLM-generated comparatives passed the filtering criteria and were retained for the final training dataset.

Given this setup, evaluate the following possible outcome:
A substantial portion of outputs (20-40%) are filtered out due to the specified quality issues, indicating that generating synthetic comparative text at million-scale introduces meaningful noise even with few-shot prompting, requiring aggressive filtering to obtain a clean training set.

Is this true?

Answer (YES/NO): NO